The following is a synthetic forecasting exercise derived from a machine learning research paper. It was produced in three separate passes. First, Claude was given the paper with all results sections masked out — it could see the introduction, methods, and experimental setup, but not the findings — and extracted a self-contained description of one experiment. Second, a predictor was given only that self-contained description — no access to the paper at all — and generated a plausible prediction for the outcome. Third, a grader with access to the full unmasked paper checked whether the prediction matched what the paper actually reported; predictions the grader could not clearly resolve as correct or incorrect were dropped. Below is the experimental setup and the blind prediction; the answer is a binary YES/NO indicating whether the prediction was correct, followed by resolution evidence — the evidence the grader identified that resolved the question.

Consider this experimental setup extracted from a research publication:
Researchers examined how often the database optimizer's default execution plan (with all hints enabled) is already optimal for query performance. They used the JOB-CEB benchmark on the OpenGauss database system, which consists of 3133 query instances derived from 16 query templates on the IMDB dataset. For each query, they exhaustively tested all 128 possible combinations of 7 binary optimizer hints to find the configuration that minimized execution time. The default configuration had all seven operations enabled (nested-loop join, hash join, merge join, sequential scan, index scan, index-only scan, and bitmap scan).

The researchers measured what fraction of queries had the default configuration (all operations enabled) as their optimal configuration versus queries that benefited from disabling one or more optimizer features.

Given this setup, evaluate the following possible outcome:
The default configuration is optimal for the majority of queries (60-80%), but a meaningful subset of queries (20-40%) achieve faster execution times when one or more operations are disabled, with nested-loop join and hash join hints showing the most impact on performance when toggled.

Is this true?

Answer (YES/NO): NO